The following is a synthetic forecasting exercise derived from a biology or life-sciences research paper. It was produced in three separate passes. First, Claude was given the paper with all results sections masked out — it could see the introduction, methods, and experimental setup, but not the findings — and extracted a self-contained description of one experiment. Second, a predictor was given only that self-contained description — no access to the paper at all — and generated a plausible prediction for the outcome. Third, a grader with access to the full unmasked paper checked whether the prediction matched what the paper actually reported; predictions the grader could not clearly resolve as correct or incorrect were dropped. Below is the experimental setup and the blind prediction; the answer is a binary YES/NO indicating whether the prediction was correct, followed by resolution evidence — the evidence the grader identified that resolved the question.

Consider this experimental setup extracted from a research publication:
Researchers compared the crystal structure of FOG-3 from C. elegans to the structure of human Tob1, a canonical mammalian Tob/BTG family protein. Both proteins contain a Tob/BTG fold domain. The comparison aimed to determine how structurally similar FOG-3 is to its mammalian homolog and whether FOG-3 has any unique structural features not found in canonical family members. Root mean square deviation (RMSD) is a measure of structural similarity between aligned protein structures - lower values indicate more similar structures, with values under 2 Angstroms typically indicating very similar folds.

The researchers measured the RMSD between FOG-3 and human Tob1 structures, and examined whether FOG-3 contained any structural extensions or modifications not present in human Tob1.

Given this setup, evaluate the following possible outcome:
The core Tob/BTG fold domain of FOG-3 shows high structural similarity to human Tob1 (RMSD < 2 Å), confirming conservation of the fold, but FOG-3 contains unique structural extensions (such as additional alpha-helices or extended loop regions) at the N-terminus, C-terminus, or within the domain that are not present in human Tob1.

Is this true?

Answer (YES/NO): YES